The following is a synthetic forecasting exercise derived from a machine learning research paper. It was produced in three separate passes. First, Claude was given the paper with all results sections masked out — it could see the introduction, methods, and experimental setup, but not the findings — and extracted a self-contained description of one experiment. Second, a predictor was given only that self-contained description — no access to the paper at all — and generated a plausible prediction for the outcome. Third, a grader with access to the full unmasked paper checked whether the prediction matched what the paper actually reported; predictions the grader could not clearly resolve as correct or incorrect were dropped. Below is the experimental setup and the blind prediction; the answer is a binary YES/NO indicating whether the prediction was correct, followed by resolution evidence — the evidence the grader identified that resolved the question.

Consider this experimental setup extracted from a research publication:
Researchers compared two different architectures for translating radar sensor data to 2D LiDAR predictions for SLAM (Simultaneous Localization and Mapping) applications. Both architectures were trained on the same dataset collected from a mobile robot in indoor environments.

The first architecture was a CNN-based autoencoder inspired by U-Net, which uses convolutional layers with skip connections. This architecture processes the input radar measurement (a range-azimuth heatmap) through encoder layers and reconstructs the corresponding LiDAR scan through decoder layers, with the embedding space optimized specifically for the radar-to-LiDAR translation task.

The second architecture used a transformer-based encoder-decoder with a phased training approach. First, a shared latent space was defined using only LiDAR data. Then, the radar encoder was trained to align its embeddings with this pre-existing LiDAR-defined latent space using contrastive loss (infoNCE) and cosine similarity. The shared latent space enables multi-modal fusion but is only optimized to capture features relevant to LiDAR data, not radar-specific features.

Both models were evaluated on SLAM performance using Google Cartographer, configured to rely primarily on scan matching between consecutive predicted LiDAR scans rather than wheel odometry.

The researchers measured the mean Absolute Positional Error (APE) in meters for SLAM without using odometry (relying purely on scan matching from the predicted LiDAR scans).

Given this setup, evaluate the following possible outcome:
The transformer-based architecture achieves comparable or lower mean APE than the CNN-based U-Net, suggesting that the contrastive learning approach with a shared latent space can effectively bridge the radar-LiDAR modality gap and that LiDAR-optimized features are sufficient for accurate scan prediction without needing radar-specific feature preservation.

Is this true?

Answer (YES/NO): NO